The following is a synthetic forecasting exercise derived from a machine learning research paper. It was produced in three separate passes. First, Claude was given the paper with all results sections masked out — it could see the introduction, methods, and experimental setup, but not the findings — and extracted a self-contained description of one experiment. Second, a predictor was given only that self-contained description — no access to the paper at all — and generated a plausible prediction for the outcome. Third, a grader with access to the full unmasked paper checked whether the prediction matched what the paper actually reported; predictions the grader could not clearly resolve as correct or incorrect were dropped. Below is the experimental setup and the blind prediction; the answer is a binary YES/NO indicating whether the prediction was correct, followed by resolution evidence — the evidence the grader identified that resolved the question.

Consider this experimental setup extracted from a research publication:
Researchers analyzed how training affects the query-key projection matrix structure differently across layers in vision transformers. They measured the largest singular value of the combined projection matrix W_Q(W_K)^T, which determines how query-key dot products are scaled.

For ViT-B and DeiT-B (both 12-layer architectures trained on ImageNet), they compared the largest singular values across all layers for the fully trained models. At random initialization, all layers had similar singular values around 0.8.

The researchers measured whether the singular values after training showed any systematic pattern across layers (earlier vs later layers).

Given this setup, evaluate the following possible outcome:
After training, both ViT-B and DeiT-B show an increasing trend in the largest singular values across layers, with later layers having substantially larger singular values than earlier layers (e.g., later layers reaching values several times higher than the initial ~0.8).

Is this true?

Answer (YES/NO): NO